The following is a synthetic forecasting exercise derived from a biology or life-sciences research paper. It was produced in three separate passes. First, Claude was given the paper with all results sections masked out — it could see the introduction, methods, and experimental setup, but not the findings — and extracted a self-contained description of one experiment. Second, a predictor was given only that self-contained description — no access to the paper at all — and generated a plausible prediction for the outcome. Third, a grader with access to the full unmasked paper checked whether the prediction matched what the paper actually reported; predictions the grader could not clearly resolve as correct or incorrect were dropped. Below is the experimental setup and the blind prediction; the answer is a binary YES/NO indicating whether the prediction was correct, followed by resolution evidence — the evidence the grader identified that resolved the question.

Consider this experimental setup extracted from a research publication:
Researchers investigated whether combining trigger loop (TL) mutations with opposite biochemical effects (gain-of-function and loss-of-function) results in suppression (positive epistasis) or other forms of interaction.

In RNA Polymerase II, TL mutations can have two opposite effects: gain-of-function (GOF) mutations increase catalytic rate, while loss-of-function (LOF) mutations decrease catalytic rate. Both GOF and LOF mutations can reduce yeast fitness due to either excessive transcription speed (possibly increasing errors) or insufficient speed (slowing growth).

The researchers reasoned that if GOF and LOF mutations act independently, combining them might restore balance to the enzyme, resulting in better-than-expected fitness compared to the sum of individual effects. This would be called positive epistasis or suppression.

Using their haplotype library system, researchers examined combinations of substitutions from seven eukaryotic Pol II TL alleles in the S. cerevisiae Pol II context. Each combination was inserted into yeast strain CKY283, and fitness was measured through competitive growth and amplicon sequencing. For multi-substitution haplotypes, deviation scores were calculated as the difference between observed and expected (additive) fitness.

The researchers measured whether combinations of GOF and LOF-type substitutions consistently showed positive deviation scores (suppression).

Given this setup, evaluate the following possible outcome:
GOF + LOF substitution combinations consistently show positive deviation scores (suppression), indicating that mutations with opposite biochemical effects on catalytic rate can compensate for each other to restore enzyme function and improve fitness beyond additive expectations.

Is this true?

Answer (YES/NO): NO